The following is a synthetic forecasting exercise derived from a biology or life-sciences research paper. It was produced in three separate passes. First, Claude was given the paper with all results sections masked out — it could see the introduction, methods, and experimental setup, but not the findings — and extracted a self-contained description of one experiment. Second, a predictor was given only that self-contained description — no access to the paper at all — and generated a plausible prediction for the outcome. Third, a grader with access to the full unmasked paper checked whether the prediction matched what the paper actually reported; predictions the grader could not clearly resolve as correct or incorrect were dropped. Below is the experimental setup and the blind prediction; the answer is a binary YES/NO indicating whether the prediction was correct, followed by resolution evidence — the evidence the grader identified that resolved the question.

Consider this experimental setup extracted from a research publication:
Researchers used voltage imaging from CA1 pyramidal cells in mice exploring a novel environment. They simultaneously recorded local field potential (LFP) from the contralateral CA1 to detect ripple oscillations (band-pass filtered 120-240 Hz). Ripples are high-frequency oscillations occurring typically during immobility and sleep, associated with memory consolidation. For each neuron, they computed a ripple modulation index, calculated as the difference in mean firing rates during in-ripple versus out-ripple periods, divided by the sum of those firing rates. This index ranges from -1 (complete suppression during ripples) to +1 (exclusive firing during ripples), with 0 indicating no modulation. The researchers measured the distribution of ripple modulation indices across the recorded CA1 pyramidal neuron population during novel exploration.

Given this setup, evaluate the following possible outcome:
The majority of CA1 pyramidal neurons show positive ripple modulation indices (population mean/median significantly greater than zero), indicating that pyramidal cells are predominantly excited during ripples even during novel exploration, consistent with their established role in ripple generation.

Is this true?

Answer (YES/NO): NO